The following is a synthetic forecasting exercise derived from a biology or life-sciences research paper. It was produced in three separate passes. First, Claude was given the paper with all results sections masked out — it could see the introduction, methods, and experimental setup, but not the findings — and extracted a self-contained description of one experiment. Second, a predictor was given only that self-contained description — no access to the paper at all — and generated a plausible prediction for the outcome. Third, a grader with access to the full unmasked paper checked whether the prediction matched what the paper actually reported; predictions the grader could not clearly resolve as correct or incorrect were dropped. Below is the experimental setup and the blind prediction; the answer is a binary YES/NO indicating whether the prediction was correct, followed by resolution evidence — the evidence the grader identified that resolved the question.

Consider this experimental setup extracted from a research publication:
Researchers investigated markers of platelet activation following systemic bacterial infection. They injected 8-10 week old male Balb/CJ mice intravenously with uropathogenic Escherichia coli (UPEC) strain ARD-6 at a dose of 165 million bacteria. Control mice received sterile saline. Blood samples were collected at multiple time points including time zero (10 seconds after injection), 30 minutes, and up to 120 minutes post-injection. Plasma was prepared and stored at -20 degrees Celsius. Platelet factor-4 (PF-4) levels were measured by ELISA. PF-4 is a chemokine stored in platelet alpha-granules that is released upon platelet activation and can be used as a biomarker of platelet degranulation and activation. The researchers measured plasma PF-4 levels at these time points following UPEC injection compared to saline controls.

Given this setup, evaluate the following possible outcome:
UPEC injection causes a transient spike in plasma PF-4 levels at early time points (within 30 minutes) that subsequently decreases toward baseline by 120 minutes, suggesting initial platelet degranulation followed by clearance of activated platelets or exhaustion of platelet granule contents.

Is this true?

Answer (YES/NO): YES